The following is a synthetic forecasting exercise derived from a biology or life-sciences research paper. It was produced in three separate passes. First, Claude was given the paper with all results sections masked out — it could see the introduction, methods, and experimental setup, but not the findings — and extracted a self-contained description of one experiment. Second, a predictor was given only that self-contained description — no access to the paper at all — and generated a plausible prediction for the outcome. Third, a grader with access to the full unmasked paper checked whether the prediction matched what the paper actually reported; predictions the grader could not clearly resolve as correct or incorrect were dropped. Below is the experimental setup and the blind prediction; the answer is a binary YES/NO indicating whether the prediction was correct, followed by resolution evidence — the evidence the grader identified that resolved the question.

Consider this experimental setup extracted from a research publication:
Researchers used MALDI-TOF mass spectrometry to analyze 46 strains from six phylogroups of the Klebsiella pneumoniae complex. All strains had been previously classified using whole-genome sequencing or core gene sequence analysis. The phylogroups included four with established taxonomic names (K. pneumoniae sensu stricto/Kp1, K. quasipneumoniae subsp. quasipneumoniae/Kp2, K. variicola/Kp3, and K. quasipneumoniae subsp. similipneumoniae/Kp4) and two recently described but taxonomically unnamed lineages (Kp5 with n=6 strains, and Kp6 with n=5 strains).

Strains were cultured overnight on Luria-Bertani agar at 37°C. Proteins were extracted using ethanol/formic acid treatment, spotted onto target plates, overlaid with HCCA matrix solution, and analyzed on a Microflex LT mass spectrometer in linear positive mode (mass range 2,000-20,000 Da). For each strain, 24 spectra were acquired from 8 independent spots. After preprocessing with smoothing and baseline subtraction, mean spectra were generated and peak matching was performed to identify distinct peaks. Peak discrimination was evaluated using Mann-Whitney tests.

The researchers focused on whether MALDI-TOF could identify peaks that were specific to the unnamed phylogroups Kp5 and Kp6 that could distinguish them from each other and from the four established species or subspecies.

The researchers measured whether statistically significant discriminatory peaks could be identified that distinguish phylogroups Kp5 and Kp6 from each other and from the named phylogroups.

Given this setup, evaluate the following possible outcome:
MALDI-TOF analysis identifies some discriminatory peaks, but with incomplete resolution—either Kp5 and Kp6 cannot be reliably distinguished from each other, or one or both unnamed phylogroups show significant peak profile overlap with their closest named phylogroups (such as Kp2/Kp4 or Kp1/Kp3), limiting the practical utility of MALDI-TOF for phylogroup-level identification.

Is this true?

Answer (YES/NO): NO